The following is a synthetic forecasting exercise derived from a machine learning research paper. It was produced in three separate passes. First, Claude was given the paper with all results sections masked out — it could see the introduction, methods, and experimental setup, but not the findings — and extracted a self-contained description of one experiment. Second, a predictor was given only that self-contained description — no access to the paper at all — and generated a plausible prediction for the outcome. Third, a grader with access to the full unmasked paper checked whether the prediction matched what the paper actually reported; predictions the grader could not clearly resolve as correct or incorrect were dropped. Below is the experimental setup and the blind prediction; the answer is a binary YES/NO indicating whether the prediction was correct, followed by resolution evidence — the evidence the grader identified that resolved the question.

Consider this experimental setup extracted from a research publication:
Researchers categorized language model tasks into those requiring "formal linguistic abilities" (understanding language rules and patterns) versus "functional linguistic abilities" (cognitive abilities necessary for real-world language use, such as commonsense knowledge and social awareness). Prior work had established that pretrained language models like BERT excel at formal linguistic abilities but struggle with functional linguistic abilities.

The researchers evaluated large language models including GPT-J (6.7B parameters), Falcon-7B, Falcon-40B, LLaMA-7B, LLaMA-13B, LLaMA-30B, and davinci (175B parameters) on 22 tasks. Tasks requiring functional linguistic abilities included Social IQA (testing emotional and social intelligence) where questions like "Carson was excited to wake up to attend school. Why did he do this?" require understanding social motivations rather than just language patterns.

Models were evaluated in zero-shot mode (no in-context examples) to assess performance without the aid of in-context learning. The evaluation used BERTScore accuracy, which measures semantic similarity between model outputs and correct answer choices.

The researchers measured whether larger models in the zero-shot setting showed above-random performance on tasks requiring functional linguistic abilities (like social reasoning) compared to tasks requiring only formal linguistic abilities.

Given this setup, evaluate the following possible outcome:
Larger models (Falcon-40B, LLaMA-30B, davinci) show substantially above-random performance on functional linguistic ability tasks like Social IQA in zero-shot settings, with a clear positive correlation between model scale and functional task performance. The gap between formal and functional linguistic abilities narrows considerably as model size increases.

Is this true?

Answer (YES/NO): NO